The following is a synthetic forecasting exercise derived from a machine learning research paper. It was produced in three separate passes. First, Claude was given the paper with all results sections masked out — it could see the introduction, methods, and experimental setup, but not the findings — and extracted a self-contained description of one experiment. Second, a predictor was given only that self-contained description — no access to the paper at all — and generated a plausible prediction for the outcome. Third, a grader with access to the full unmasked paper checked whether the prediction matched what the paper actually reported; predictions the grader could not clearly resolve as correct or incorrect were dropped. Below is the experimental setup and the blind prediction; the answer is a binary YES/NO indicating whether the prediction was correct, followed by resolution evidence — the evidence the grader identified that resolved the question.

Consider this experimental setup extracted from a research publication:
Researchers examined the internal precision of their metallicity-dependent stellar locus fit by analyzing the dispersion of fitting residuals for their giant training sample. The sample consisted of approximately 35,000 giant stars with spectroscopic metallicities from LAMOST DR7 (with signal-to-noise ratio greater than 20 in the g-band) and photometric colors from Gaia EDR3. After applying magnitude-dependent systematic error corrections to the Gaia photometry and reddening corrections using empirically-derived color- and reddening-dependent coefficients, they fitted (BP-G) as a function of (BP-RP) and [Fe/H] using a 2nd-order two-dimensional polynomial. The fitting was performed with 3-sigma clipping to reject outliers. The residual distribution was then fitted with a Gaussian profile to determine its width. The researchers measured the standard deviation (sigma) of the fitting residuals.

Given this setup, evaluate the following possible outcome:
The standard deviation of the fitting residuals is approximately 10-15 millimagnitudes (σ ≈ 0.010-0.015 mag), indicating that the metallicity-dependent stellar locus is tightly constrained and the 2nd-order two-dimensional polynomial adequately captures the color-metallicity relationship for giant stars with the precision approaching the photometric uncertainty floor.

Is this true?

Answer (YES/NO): NO